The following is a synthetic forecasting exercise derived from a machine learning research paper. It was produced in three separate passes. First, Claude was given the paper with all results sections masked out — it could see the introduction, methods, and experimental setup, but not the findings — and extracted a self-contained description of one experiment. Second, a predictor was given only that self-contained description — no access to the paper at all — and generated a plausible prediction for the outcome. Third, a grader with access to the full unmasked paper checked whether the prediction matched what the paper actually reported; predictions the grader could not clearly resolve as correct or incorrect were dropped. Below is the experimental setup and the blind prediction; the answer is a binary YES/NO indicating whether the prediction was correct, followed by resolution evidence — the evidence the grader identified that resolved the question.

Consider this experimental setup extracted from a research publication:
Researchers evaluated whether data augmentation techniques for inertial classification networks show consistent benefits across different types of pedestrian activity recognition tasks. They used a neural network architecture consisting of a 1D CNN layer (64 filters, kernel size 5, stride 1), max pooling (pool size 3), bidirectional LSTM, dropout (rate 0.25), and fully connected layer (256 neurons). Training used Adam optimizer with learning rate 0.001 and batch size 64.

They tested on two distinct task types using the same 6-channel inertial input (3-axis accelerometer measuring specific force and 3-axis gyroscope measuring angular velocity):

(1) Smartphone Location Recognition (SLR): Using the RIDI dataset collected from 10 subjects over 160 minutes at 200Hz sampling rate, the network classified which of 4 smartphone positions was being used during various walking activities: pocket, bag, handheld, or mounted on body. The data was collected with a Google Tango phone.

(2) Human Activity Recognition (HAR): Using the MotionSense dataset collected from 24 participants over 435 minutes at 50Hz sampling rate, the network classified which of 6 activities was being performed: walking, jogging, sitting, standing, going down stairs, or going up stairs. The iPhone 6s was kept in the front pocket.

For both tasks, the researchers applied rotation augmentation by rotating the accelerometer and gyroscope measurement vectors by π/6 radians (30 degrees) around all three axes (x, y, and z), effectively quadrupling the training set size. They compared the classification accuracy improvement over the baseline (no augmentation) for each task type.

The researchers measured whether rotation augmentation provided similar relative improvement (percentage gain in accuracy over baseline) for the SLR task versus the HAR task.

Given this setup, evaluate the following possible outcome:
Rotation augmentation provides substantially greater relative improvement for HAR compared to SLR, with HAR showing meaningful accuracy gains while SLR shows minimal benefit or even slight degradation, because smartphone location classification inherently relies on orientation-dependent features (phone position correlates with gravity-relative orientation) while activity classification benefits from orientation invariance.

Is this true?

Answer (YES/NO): NO